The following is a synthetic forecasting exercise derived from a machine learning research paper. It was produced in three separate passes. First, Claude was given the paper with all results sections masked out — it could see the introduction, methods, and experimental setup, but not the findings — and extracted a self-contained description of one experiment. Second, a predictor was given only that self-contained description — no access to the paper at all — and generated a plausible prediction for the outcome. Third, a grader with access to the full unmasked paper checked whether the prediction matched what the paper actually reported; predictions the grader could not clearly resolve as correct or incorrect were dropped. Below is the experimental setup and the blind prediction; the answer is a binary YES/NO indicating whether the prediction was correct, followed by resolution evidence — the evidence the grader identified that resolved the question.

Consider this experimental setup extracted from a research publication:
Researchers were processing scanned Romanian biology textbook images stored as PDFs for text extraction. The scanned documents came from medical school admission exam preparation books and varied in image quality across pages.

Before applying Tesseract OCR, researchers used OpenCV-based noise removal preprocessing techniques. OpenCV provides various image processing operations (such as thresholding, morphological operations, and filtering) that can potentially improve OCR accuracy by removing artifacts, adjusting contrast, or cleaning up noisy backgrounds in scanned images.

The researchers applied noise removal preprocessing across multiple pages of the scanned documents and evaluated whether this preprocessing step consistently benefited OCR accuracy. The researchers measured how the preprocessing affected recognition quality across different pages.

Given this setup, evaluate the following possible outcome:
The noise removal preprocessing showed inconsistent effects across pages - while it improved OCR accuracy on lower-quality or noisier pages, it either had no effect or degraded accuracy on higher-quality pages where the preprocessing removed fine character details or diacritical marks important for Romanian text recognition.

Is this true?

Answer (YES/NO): NO